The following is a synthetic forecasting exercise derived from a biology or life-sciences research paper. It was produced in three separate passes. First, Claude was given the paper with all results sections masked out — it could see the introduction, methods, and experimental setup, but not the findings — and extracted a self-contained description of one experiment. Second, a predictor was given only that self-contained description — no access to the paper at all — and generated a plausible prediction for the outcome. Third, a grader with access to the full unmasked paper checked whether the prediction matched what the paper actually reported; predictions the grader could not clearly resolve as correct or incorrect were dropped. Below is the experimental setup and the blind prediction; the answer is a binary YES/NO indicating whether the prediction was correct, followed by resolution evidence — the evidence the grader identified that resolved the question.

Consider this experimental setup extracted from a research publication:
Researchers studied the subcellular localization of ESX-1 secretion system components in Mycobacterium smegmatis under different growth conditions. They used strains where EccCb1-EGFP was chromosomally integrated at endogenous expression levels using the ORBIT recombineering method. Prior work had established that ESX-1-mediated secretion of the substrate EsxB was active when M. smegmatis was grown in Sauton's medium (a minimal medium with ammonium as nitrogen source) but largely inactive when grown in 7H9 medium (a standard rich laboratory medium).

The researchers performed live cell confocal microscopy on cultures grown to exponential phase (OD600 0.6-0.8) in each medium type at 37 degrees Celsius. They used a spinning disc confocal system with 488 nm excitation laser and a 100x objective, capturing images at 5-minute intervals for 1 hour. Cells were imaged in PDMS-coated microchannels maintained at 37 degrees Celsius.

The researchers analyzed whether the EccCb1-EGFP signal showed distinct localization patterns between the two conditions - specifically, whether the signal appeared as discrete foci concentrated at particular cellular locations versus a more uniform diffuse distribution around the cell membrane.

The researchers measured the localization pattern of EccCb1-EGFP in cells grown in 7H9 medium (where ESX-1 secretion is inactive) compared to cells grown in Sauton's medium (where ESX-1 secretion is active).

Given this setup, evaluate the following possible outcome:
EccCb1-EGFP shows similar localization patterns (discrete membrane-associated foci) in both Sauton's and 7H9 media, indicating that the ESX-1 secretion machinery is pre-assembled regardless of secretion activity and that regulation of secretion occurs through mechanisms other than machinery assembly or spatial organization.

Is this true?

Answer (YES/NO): NO